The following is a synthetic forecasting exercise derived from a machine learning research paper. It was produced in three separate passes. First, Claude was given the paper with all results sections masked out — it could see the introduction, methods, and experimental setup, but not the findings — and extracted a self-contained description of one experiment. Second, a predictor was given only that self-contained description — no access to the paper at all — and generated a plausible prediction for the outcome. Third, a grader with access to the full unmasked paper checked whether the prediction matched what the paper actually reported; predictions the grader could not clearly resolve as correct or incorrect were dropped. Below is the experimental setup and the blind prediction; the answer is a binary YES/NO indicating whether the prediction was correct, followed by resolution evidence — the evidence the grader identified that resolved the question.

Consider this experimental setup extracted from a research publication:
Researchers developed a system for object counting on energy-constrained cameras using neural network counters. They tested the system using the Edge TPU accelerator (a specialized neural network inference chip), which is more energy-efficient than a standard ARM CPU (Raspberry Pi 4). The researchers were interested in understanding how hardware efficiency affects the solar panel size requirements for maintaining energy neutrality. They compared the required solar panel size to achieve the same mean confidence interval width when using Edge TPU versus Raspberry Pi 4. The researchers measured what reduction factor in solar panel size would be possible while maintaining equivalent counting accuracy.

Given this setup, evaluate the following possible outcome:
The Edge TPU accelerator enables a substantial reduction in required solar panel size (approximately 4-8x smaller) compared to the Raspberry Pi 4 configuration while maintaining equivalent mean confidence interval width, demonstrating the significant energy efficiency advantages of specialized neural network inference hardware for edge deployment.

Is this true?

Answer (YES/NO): NO